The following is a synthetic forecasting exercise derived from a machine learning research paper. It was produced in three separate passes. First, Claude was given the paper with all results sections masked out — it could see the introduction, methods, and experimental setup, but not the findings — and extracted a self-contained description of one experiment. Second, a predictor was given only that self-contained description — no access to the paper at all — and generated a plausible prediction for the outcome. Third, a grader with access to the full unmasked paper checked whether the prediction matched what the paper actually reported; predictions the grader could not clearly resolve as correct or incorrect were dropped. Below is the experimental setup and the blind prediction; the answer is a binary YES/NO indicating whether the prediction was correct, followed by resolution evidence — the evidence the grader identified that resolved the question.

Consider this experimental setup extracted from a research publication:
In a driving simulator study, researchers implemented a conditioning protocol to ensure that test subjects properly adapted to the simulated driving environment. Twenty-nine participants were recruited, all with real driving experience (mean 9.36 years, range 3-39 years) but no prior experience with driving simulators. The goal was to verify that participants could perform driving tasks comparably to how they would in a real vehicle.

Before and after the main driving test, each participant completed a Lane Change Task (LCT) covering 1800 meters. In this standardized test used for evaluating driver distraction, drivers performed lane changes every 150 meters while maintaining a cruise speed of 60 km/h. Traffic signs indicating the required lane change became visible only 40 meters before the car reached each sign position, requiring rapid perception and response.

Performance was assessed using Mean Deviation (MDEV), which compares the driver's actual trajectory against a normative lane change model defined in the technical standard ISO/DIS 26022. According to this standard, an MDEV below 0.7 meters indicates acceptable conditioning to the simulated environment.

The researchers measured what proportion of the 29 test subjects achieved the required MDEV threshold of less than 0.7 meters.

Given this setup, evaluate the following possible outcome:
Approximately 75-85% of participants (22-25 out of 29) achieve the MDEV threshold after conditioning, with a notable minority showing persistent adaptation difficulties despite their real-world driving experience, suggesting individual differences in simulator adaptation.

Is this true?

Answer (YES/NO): NO